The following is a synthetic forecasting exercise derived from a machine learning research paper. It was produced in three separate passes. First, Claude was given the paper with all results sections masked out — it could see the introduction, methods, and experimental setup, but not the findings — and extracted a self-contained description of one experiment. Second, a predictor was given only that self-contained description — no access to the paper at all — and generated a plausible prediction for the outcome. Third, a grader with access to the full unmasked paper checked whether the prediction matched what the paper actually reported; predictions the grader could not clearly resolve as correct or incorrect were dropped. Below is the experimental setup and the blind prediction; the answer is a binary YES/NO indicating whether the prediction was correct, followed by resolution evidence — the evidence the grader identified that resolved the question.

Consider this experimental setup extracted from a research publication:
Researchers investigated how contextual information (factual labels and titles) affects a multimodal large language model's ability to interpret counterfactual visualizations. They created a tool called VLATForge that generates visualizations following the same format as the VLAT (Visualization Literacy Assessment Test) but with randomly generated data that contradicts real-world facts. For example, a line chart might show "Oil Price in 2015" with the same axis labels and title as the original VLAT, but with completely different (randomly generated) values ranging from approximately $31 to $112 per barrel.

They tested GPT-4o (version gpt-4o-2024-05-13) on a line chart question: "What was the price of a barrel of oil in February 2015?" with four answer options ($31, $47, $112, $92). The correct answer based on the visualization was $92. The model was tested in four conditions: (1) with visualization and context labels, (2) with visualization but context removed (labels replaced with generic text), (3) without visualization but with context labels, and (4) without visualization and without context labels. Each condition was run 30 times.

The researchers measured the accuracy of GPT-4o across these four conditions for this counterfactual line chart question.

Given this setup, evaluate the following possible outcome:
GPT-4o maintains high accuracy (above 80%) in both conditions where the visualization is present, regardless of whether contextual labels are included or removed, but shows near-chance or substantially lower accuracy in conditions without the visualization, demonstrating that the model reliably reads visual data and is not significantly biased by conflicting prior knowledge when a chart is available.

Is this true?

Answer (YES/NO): NO